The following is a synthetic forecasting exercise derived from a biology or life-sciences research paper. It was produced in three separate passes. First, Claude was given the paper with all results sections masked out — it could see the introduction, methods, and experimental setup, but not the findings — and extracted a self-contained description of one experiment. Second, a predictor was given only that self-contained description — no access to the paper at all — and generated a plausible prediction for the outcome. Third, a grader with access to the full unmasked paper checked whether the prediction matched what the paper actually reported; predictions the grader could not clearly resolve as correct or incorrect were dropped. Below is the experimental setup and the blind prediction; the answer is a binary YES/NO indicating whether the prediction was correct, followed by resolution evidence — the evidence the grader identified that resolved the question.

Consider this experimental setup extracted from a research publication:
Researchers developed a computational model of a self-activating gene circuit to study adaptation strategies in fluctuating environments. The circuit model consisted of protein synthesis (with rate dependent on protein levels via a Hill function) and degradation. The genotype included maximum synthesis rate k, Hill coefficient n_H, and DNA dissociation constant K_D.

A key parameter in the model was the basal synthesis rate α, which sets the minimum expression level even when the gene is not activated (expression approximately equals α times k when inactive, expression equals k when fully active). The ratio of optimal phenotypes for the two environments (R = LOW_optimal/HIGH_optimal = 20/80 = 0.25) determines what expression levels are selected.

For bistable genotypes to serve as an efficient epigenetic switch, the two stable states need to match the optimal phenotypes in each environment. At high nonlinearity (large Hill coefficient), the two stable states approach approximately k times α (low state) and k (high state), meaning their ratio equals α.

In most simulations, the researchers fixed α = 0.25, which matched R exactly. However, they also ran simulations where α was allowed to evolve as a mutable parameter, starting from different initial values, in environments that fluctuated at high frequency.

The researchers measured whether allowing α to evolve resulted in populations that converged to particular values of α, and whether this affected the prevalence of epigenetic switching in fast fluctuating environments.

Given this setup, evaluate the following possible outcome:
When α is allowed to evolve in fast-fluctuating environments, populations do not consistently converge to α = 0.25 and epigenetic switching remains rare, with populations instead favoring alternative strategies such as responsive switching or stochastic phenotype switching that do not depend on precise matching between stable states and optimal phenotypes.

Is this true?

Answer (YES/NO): NO